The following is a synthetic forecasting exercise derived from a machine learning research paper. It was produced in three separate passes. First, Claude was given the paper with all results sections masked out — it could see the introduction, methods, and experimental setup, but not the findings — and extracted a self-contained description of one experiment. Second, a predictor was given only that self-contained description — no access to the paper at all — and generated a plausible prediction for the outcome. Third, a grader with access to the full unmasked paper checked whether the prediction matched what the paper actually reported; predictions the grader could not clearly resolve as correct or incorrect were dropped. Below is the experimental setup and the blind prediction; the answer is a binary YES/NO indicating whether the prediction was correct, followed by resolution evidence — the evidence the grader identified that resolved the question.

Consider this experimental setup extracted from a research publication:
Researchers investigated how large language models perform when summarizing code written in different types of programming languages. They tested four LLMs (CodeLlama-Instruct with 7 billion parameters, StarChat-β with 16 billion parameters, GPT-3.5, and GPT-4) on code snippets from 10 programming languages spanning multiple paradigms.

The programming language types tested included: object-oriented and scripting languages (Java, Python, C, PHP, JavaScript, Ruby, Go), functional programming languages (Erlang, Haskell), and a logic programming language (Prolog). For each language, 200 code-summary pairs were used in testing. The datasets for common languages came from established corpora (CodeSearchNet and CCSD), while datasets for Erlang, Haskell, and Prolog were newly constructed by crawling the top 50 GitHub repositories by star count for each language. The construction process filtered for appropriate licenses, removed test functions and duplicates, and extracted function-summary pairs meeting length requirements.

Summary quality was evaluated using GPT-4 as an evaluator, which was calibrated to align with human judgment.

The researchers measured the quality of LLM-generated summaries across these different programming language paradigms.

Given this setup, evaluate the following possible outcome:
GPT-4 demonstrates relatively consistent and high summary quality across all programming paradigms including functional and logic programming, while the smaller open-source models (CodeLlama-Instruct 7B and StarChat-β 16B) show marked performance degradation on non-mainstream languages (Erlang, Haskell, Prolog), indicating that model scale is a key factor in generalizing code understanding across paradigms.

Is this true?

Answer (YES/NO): NO